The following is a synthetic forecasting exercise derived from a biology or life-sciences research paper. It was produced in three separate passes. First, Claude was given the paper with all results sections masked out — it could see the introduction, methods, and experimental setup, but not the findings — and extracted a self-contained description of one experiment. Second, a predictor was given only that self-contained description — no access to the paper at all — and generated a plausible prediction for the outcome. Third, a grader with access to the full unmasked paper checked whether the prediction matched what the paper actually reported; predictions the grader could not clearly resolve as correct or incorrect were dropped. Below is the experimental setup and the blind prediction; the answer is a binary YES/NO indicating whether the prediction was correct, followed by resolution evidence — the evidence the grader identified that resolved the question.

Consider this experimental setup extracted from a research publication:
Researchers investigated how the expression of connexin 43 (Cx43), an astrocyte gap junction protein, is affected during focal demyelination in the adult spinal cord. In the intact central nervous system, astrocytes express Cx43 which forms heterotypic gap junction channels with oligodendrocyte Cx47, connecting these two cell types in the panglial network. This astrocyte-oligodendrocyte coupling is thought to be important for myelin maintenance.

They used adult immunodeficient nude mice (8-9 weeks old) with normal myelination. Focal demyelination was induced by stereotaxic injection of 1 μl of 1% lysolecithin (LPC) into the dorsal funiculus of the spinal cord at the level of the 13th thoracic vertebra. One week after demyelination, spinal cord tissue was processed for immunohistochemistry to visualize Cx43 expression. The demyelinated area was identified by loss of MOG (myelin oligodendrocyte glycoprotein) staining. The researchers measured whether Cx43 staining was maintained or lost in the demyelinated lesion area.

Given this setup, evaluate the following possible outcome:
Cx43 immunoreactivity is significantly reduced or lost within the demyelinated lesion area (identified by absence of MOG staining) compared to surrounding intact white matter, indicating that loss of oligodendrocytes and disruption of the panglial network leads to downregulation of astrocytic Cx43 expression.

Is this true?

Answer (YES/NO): YES